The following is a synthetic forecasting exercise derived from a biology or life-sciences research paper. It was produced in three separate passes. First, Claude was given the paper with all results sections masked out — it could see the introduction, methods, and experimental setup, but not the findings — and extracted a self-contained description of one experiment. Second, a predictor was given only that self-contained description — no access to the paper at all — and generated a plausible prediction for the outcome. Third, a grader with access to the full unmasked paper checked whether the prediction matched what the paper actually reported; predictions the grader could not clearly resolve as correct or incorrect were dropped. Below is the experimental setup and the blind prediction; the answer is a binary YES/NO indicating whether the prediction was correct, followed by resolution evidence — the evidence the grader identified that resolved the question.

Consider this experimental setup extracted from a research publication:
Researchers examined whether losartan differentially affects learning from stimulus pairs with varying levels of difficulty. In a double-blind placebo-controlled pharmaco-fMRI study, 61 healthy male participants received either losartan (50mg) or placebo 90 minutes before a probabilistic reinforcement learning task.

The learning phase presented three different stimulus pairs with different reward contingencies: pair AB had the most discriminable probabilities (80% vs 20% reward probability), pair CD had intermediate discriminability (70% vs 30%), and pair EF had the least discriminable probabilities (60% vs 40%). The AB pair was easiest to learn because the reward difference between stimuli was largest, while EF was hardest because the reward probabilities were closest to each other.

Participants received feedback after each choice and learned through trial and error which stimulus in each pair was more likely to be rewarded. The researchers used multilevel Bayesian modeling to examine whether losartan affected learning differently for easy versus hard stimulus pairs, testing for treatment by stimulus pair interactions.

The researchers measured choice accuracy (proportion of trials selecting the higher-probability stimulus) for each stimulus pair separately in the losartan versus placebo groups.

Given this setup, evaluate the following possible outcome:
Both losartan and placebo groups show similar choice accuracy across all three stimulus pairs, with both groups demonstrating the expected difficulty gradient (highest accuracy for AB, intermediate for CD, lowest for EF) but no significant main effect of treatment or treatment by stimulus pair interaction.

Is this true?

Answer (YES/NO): NO